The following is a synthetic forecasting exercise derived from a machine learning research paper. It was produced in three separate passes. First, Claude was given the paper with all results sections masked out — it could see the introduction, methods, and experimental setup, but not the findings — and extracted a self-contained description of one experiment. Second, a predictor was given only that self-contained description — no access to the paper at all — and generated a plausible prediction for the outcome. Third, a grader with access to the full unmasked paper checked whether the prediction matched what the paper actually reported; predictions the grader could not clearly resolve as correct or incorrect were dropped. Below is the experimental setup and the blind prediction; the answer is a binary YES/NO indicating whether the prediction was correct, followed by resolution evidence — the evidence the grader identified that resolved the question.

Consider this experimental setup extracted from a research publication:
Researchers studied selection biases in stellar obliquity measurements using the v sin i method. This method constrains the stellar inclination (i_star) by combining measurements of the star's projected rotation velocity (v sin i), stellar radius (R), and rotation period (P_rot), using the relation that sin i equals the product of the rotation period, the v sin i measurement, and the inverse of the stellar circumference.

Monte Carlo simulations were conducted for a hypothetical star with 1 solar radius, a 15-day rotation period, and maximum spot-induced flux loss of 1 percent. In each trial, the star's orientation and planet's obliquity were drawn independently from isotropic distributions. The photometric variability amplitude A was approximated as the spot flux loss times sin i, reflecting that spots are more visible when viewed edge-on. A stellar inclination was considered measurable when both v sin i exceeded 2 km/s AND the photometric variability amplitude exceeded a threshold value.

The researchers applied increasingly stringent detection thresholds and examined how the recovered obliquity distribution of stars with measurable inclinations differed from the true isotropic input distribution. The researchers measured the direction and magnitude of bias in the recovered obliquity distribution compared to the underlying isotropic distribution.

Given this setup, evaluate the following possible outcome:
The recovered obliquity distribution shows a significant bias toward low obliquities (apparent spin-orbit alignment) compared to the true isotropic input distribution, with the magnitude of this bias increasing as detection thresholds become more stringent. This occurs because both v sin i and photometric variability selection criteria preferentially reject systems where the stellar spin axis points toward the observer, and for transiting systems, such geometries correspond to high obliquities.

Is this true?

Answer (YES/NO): NO